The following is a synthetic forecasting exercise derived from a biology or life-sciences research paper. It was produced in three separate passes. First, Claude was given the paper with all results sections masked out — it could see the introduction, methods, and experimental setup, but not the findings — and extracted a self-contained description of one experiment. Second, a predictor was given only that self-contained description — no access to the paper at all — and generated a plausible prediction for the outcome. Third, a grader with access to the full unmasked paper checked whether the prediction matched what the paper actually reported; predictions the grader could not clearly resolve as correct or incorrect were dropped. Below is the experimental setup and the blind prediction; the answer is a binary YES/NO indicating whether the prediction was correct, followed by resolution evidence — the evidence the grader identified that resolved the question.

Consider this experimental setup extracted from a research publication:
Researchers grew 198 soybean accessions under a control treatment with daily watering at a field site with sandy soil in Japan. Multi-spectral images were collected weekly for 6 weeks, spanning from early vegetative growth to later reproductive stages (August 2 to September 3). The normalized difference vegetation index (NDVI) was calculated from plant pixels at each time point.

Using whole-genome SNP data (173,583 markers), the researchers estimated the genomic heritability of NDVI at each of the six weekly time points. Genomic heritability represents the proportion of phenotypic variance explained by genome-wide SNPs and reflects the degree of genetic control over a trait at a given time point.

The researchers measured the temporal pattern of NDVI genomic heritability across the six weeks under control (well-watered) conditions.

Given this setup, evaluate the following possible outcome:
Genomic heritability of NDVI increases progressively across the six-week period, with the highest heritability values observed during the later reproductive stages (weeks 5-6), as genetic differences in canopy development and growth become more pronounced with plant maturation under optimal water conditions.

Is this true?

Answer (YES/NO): YES